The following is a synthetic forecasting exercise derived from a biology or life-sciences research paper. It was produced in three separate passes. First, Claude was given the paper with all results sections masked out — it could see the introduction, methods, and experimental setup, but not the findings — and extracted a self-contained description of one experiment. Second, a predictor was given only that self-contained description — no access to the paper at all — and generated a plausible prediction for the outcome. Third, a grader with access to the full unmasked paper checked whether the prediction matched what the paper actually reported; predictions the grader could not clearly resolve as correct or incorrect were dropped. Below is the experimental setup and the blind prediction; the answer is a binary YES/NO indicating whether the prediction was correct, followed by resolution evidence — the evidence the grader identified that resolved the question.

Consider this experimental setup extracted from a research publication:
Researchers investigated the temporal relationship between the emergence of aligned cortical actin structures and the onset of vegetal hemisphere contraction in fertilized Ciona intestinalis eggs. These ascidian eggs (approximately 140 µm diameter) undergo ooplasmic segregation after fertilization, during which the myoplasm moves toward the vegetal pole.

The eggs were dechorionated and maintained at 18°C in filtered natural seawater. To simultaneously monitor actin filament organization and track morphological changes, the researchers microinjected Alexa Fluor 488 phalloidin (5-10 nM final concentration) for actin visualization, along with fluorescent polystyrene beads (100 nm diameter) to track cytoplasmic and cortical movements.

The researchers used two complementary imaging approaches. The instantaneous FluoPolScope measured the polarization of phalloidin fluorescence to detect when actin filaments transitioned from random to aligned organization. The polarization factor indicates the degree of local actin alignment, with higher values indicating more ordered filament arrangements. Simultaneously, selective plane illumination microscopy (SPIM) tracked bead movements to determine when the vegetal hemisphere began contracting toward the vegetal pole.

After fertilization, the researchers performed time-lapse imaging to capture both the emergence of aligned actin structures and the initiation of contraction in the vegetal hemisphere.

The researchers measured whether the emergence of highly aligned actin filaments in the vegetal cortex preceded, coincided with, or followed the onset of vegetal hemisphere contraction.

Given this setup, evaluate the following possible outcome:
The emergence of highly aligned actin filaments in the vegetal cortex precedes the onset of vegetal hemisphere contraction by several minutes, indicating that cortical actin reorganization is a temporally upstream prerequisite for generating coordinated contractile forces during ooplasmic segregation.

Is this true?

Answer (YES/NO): NO